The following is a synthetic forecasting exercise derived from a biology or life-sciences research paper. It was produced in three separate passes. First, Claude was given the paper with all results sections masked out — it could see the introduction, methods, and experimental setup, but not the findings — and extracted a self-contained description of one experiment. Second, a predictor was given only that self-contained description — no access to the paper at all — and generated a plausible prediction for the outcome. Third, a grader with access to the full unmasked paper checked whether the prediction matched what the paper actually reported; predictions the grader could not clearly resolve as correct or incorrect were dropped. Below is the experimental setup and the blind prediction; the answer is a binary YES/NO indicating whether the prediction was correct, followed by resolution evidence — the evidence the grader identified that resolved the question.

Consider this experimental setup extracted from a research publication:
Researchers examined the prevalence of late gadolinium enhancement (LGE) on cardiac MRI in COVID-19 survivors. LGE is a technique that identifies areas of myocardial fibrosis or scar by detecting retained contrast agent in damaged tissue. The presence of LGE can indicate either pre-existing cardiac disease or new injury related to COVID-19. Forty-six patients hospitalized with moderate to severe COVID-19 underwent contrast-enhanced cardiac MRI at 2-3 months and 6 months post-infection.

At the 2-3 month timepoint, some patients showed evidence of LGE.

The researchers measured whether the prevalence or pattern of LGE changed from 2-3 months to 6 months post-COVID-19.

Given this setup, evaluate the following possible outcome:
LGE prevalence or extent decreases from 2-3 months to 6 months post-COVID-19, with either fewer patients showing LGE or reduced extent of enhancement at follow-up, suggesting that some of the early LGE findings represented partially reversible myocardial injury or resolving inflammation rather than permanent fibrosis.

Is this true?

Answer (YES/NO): YES